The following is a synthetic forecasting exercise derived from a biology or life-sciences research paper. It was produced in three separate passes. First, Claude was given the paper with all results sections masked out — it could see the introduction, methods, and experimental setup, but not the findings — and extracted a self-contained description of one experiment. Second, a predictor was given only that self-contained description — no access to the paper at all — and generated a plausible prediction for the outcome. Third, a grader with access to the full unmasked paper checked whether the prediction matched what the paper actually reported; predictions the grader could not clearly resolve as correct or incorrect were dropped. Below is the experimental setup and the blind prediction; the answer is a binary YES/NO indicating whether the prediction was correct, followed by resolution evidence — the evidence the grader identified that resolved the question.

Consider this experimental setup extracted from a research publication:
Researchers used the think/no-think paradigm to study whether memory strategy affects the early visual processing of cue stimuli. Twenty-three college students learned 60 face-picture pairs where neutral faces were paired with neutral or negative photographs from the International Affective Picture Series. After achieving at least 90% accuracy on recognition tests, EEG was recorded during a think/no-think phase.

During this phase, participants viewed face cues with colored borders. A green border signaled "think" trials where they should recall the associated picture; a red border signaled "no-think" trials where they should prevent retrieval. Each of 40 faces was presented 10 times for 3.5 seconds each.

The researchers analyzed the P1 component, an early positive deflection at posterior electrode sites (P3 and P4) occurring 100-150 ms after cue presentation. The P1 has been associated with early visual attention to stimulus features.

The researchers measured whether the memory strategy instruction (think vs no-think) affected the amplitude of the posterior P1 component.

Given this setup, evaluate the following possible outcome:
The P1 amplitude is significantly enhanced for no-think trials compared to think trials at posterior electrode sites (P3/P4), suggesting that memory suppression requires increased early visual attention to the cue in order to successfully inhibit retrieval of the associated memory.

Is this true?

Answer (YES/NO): NO